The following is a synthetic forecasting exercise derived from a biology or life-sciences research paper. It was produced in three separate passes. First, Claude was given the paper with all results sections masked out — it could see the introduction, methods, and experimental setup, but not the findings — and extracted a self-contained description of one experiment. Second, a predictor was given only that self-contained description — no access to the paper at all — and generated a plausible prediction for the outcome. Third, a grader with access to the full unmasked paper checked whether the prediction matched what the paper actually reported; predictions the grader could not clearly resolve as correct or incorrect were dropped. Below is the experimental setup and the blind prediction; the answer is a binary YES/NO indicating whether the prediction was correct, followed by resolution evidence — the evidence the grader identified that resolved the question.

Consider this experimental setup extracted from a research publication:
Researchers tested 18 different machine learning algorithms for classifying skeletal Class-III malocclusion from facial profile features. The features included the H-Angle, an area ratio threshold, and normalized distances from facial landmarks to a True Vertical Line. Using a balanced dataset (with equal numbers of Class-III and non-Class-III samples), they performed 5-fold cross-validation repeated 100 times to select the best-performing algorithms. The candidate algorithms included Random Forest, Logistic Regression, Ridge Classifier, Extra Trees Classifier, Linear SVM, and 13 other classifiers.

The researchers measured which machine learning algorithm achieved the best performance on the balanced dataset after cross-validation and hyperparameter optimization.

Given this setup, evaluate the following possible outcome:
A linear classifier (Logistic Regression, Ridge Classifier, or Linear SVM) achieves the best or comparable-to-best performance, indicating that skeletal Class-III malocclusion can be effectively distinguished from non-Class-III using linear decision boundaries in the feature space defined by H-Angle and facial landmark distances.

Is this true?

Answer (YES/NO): YES